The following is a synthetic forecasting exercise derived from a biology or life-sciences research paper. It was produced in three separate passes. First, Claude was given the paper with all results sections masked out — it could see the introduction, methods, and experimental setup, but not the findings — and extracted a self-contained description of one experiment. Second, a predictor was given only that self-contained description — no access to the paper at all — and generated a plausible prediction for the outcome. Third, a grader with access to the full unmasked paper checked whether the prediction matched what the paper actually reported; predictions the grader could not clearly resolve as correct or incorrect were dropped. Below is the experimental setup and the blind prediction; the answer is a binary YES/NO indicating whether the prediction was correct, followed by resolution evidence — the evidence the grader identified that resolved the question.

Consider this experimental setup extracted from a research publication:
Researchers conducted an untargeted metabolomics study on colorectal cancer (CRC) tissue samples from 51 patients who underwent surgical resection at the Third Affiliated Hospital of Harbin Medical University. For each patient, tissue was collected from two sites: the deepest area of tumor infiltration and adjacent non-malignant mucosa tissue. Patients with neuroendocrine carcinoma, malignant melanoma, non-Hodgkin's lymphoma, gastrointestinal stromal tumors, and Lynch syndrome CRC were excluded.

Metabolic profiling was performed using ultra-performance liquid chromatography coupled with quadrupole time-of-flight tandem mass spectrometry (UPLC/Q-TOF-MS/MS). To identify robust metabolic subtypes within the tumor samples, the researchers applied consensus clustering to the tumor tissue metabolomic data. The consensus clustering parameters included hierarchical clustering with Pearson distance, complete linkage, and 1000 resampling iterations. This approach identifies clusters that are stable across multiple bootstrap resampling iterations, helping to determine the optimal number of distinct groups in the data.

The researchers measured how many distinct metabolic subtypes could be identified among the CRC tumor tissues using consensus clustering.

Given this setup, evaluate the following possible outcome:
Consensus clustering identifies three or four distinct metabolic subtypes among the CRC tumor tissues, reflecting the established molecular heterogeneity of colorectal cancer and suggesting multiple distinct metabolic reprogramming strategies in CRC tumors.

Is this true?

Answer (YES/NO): YES